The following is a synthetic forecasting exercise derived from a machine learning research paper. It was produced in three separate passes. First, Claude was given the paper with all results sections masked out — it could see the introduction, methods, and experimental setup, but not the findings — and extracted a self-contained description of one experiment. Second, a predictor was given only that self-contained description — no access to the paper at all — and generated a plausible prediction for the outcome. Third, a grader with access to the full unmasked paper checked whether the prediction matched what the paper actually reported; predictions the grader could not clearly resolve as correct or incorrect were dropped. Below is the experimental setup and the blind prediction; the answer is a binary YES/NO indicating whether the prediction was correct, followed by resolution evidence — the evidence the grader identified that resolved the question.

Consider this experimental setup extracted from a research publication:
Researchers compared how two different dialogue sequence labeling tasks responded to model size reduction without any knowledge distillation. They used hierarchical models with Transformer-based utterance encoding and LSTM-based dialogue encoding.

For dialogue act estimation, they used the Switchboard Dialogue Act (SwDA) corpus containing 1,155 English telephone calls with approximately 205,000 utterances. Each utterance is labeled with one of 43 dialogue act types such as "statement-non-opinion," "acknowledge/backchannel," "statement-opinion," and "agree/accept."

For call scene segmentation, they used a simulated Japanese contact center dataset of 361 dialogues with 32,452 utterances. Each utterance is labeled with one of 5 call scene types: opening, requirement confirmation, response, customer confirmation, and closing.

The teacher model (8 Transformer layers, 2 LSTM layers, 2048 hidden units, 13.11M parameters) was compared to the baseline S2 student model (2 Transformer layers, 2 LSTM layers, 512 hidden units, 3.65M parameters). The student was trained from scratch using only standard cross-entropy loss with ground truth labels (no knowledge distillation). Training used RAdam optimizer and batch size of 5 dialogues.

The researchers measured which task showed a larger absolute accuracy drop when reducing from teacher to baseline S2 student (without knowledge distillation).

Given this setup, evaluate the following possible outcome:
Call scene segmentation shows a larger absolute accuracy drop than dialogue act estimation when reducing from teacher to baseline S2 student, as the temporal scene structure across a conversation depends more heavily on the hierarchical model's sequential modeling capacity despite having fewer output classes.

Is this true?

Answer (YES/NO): YES